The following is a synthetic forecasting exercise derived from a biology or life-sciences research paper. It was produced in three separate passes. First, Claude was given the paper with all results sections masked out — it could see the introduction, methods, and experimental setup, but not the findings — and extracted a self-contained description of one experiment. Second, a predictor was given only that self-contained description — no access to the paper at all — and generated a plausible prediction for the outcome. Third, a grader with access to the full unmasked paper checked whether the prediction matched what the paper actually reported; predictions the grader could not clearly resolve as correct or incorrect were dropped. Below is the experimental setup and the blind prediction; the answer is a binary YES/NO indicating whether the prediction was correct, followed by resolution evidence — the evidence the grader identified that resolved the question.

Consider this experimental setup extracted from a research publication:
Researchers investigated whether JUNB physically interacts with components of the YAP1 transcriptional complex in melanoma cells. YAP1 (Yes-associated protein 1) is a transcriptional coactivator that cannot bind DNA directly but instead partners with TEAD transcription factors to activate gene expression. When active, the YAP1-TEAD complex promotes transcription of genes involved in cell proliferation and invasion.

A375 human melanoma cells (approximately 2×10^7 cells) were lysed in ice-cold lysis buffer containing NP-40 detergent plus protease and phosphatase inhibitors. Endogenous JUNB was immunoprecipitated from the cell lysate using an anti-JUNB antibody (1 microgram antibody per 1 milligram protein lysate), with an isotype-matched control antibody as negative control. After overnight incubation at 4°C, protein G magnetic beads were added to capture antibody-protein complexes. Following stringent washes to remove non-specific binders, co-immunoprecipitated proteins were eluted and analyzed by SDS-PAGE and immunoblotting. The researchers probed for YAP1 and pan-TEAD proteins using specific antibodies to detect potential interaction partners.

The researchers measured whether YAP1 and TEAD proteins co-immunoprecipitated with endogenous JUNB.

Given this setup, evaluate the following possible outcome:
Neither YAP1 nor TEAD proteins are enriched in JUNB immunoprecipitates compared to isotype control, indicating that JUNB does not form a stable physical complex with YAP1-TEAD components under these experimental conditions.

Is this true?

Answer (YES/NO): YES